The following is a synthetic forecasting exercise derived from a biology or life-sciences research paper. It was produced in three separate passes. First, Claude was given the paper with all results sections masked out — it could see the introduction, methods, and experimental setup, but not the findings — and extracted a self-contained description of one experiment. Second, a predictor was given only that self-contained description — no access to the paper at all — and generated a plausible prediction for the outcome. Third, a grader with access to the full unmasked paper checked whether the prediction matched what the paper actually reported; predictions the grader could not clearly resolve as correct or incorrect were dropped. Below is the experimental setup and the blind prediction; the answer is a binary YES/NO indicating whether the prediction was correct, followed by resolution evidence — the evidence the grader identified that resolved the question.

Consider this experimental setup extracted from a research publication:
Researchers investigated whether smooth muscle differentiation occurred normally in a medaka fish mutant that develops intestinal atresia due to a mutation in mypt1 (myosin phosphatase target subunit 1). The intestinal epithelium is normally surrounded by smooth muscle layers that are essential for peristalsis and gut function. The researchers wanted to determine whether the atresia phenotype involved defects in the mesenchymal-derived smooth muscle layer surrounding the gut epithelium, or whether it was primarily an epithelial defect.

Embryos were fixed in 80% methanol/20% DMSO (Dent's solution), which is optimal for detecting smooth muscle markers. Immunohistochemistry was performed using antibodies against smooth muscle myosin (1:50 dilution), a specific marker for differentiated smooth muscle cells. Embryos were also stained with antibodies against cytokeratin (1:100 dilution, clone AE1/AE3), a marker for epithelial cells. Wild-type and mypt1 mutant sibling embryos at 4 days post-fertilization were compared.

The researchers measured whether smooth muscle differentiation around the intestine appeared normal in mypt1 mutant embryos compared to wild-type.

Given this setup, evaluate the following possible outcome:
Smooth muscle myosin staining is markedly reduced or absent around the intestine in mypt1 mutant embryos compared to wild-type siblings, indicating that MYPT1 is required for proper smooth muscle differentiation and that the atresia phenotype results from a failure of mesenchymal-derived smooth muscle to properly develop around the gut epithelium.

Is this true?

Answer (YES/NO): NO